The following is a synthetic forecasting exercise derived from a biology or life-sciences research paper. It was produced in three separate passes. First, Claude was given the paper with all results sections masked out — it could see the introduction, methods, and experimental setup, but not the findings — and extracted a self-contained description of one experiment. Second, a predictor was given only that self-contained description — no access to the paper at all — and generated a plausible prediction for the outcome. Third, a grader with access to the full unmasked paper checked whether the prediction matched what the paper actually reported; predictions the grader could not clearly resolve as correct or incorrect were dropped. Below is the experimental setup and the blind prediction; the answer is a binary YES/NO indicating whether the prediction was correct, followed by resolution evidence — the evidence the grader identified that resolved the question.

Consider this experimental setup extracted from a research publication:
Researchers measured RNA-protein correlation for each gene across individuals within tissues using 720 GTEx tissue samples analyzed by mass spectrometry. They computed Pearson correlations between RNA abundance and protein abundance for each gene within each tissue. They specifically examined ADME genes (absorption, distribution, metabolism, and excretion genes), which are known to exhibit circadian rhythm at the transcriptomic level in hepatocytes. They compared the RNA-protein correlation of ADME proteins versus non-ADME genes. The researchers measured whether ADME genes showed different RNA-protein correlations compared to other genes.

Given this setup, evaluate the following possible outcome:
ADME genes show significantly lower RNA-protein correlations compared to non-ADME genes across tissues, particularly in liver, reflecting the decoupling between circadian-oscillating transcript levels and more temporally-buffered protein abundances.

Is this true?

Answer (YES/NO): NO